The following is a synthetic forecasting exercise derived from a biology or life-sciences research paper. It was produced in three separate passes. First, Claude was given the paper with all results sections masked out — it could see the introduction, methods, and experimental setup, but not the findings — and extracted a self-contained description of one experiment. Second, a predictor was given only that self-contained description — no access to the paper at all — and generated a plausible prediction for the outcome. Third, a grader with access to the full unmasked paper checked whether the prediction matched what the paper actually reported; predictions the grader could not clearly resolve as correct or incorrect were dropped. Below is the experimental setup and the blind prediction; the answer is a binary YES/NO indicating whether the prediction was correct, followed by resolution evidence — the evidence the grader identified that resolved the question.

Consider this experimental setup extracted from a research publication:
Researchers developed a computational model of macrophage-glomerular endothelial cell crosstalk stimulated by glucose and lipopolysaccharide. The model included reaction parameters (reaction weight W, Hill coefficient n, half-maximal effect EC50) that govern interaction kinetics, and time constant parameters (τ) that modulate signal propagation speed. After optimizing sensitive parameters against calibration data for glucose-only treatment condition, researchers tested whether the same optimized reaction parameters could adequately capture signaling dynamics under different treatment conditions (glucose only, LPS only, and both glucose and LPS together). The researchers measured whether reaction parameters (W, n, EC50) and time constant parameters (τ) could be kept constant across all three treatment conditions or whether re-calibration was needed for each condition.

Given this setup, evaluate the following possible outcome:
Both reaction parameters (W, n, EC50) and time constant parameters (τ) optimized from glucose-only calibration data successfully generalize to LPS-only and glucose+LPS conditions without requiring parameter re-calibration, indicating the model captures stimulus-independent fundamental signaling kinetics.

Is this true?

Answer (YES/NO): NO